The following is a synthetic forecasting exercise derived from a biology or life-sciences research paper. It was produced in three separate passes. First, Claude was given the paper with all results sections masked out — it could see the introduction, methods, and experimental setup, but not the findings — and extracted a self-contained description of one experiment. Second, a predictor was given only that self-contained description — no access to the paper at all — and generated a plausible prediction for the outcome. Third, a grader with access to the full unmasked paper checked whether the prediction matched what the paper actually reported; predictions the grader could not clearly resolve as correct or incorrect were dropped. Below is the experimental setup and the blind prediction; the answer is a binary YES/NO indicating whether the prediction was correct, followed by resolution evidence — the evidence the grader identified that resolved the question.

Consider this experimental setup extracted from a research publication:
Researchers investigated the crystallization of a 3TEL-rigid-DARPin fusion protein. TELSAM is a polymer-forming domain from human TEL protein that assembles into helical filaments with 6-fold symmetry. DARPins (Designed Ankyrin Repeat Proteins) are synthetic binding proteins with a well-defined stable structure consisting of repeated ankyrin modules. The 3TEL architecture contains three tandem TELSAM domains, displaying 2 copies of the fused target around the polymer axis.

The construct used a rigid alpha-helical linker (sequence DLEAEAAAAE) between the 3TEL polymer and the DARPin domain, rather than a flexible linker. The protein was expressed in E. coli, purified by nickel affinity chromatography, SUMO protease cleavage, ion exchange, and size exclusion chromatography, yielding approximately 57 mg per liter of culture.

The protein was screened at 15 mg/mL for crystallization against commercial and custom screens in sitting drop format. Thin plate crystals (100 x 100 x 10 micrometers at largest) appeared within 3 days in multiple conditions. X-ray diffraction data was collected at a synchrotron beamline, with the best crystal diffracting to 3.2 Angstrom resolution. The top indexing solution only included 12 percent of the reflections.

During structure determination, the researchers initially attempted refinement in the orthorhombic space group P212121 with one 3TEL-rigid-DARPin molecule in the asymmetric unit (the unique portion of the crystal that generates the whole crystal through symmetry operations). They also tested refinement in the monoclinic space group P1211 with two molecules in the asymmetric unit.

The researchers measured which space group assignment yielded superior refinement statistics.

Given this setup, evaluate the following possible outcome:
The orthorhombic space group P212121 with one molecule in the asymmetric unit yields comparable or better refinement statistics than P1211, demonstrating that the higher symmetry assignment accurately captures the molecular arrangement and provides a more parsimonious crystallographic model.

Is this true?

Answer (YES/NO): NO